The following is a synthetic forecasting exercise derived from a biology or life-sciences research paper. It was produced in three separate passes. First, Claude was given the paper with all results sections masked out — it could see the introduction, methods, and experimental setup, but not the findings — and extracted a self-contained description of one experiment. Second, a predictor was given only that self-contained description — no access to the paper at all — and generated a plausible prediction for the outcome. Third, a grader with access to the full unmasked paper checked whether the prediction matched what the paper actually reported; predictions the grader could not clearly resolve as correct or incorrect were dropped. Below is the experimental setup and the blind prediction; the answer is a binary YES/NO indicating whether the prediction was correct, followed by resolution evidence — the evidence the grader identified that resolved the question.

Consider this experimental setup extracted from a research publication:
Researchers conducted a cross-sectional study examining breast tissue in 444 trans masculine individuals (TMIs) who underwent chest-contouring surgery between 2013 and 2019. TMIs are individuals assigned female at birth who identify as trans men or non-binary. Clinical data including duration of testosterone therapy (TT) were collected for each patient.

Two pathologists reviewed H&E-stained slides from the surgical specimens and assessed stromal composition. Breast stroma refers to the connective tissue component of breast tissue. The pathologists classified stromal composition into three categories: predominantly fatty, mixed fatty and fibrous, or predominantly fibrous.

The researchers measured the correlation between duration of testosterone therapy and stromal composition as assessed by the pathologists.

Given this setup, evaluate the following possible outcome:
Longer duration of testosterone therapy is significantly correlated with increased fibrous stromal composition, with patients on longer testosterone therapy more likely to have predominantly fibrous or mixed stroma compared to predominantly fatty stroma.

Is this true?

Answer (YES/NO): NO